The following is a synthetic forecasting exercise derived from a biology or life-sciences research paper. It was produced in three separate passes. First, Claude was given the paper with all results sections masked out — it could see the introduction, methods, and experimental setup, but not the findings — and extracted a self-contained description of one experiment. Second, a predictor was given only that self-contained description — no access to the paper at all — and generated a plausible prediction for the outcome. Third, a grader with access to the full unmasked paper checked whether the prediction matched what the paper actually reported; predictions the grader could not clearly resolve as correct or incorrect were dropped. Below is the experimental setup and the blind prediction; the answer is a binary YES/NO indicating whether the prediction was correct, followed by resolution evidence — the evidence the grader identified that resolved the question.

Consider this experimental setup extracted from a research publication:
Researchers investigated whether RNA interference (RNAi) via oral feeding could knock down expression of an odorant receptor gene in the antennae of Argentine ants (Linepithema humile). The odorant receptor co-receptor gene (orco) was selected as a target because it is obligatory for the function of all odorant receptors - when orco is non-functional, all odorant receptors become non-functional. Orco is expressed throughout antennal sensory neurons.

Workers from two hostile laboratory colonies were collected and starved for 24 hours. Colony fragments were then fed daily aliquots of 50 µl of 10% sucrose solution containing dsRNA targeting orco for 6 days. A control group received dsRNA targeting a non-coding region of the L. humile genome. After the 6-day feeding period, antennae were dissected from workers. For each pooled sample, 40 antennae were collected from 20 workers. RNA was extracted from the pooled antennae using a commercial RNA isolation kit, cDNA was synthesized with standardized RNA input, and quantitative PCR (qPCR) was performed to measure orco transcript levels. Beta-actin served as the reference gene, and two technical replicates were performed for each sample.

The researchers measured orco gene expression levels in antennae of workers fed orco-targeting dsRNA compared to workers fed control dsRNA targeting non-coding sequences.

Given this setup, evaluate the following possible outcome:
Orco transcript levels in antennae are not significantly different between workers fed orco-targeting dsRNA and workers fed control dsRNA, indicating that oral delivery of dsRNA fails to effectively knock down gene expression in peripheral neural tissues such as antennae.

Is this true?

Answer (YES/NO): NO